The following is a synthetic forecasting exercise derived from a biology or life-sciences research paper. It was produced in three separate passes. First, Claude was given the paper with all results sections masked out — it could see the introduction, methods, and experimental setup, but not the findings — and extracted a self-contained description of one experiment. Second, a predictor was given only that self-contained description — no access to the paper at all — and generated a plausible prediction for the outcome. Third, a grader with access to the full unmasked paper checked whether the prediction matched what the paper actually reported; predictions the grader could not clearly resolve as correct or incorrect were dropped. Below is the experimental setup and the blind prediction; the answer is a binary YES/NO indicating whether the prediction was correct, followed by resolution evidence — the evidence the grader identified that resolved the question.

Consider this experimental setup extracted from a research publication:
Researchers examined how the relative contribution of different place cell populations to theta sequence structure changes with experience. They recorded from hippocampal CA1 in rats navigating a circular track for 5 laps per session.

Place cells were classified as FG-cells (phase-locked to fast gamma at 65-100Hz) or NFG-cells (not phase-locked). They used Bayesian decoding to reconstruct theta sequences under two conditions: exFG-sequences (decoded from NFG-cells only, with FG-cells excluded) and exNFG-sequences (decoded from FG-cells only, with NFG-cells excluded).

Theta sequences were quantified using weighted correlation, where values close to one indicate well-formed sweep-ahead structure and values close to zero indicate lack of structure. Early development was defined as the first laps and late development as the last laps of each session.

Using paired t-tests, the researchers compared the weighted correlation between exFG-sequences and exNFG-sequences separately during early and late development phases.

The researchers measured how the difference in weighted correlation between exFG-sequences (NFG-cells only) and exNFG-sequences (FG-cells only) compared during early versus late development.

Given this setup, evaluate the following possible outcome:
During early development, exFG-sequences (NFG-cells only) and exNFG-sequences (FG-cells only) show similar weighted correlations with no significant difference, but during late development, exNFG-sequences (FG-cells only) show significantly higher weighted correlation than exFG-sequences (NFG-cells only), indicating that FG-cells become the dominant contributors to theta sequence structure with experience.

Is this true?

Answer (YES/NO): YES